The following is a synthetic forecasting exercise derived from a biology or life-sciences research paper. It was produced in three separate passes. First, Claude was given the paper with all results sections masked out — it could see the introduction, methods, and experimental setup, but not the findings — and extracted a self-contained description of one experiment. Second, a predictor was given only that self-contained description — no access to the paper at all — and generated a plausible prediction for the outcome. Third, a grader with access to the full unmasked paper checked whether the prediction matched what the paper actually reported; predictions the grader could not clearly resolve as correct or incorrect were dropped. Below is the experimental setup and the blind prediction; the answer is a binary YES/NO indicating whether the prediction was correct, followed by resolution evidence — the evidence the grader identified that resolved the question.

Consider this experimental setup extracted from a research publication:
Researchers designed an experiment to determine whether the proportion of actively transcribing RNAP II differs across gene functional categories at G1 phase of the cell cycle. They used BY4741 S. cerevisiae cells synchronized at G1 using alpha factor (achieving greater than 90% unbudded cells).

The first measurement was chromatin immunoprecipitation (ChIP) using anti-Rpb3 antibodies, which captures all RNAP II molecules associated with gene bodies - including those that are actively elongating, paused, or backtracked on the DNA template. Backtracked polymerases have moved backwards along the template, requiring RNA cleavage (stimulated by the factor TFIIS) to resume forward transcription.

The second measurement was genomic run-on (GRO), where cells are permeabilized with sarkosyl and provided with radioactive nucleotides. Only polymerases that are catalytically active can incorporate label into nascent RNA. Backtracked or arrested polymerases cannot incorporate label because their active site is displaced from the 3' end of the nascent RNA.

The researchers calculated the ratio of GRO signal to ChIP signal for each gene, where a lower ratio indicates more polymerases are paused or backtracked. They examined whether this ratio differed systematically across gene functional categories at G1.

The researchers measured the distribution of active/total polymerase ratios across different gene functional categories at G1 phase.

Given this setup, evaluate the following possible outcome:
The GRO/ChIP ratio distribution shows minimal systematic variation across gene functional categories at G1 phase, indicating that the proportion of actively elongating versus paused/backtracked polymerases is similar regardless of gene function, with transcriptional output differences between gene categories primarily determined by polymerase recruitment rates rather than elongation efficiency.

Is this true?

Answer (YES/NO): NO